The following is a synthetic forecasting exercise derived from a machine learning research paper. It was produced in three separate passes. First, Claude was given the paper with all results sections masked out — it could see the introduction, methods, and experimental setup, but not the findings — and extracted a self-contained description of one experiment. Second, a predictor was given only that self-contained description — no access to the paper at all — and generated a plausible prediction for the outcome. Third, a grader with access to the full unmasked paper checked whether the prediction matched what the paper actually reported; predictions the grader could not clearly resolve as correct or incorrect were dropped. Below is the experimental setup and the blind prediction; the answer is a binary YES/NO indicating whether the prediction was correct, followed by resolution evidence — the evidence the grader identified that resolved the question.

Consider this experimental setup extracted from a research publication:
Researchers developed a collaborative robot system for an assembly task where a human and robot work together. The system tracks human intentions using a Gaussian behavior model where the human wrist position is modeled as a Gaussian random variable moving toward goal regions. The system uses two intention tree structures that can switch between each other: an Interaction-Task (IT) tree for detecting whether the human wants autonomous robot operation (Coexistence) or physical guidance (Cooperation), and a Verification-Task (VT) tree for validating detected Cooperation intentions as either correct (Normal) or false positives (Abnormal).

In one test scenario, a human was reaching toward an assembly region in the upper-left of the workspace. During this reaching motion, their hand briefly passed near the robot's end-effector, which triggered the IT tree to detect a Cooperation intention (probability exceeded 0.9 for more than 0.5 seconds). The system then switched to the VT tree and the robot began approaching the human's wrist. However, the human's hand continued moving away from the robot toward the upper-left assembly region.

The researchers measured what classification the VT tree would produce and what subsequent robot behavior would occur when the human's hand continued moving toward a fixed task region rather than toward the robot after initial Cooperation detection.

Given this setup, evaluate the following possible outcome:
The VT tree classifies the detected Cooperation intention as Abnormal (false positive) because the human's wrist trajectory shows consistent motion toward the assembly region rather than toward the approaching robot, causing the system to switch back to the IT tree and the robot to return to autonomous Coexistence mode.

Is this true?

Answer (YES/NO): YES